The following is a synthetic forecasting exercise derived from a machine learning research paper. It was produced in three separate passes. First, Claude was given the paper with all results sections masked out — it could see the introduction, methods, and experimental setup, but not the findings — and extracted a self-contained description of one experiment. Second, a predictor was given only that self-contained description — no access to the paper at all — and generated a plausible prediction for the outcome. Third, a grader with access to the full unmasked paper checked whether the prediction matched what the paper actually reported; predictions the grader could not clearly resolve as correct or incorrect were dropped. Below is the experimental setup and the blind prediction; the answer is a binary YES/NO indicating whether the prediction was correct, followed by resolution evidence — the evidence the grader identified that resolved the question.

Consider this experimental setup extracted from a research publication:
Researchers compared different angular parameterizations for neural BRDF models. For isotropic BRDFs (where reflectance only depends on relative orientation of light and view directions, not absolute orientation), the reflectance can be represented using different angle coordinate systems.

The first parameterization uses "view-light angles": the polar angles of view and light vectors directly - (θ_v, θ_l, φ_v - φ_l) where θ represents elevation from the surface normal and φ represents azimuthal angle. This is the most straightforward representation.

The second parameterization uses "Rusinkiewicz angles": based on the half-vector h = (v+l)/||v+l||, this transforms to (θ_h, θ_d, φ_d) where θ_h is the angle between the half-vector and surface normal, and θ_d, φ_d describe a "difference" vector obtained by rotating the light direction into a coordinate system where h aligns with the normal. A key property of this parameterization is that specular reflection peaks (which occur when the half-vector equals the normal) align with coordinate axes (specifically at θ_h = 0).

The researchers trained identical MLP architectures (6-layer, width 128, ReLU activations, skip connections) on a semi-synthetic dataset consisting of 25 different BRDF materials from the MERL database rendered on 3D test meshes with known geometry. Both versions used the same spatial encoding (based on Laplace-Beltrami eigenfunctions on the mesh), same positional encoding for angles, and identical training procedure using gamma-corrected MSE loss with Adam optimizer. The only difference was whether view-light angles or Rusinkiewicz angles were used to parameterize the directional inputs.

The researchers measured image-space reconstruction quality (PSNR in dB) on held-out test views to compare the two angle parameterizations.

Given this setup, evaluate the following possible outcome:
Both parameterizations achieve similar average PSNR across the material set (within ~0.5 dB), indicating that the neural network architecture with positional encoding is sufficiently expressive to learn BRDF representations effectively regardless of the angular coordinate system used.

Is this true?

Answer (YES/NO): NO